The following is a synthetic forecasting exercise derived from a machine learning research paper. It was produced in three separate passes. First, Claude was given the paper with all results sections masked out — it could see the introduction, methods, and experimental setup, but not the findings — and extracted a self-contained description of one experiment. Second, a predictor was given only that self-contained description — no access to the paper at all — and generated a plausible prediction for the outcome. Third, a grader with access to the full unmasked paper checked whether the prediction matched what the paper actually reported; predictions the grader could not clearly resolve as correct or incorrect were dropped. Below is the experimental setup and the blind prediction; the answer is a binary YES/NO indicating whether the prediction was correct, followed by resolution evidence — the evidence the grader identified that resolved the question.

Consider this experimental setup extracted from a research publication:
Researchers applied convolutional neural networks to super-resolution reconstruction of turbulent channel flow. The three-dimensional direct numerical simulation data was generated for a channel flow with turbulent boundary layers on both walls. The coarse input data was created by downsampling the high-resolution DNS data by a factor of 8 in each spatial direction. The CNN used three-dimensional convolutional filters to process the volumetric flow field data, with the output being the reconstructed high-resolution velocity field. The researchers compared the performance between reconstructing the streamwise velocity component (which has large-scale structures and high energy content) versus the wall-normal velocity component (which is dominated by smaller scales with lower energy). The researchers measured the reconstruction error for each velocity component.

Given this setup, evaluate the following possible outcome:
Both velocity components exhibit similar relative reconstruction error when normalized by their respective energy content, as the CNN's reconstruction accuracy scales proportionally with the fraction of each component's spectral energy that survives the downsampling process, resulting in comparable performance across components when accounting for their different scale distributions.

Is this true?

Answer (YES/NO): NO